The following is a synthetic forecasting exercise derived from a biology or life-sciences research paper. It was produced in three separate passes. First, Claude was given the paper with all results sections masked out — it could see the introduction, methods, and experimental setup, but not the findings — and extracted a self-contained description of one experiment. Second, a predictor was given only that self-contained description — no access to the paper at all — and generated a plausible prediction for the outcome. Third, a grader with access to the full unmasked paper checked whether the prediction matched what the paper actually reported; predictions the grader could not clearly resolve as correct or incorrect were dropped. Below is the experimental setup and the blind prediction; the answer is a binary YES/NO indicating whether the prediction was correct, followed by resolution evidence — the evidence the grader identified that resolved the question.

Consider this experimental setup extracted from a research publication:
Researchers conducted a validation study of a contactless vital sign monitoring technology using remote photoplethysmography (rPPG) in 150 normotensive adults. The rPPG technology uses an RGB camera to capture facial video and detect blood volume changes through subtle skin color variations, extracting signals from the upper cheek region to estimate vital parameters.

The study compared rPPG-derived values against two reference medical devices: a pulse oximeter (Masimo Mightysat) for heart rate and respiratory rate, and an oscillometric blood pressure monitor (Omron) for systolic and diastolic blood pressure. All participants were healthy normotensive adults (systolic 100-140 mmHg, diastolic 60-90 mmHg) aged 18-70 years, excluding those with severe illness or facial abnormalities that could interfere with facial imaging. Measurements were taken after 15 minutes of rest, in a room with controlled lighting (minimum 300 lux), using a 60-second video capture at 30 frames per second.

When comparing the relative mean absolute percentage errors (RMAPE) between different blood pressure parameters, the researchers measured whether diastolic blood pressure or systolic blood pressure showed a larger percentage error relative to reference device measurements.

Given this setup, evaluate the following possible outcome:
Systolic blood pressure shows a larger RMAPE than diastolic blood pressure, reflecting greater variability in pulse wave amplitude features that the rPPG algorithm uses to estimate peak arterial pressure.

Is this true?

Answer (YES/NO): NO